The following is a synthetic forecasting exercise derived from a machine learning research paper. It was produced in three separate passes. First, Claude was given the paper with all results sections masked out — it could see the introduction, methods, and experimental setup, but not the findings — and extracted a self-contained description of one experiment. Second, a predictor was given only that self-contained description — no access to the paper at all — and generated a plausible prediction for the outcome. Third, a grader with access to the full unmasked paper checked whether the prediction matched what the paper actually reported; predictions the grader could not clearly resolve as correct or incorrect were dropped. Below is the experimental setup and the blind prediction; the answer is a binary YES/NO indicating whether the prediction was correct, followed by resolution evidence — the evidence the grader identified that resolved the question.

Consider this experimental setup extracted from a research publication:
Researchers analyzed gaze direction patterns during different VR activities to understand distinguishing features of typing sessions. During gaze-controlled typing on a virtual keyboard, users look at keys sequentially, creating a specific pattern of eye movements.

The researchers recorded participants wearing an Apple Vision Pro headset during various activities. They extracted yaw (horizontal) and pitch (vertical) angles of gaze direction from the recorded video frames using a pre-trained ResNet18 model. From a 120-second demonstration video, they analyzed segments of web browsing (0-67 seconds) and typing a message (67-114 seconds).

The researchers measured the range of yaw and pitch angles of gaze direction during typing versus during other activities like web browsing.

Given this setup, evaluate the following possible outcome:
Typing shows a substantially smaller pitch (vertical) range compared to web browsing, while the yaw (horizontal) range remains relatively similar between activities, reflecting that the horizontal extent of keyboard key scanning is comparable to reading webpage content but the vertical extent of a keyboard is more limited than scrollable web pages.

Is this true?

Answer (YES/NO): NO